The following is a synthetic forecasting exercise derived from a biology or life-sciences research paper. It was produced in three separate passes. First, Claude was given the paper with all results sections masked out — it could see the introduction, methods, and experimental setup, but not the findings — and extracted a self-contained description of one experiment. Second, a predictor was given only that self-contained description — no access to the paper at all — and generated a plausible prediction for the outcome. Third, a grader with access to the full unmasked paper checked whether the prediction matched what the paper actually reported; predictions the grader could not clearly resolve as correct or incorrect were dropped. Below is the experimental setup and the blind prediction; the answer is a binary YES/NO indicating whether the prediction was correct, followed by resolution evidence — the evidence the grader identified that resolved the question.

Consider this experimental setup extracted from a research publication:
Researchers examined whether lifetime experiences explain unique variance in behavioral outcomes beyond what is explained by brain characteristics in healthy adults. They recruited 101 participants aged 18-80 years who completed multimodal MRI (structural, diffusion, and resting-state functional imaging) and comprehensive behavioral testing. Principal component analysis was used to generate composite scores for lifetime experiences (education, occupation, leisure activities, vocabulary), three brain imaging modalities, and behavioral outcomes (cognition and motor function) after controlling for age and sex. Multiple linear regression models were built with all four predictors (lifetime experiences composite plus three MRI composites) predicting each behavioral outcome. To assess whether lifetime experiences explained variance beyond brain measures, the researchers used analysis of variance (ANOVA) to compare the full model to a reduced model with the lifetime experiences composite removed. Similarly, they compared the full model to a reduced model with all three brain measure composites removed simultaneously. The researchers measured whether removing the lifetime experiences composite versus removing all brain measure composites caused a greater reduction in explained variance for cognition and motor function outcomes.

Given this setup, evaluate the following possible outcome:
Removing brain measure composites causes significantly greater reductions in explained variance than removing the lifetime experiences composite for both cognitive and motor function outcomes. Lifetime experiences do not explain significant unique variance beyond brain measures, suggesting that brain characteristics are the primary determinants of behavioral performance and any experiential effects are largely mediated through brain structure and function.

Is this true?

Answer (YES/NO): NO